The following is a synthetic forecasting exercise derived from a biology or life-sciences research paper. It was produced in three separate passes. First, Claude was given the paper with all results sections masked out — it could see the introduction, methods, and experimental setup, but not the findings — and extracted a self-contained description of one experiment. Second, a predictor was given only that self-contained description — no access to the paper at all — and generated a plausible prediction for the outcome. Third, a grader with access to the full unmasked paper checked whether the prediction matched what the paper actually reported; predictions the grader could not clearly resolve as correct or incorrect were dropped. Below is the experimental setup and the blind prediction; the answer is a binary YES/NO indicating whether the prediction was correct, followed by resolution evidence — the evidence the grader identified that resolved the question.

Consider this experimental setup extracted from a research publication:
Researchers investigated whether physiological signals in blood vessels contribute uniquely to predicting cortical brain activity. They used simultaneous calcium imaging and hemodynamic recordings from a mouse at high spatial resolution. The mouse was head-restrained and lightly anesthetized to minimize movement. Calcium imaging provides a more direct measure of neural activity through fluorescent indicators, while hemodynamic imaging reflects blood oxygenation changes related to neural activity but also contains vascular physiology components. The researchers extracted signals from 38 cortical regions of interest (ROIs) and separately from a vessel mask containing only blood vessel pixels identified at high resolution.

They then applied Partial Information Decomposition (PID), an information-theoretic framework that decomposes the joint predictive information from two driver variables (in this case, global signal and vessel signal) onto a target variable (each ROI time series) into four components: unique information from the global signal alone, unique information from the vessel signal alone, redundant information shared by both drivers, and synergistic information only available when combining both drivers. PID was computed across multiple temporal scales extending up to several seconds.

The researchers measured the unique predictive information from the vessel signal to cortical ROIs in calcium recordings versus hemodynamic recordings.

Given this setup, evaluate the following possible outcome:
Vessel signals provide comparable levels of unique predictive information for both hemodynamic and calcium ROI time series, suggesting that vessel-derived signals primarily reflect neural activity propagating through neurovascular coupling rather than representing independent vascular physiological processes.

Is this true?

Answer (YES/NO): NO